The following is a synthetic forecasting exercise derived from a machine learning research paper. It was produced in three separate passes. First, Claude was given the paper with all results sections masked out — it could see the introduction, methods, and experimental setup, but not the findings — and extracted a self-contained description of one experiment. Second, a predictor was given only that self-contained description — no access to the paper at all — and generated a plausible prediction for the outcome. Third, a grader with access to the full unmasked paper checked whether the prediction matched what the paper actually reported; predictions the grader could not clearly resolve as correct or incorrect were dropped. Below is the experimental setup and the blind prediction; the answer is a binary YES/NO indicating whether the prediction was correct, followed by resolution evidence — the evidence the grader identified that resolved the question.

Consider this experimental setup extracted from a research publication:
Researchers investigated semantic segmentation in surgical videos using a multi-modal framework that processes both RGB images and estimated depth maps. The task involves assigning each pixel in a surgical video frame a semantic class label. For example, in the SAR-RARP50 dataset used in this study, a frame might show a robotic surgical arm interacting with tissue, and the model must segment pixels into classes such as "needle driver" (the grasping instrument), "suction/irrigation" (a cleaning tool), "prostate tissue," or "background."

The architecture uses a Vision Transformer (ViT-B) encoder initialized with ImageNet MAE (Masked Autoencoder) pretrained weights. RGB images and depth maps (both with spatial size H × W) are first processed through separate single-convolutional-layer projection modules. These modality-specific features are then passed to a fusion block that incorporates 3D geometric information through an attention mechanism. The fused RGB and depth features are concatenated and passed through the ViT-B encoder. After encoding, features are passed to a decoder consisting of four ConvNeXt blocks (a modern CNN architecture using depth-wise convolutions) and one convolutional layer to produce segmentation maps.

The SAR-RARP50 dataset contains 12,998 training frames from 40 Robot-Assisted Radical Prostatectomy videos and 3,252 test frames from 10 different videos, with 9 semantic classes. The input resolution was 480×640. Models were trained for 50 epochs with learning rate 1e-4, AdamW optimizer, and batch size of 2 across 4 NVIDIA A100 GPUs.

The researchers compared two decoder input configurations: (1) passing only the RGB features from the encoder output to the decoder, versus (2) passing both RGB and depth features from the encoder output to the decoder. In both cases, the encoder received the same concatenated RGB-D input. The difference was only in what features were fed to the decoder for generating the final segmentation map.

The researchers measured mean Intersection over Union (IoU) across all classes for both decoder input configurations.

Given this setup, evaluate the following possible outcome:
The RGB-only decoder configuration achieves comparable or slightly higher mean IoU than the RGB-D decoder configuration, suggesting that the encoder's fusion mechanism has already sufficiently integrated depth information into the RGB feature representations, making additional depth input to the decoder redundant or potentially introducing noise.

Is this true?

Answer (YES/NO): YES